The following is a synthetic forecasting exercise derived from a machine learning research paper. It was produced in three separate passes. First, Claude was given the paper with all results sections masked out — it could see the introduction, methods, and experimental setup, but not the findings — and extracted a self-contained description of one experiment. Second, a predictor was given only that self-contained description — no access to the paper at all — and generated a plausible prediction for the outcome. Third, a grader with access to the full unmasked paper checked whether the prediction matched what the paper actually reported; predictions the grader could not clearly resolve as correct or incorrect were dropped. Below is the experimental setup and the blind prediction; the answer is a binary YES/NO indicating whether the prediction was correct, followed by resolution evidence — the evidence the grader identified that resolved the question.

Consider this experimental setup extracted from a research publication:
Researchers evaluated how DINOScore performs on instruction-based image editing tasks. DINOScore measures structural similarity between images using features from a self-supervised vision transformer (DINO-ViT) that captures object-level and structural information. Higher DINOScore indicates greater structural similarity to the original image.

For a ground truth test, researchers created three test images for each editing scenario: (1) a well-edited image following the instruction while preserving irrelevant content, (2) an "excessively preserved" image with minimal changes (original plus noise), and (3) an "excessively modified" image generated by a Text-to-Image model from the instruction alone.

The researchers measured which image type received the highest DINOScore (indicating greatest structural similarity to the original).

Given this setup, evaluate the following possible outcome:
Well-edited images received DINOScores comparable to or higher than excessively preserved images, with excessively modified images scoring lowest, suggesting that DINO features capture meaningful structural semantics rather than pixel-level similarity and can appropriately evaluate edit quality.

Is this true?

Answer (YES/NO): NO